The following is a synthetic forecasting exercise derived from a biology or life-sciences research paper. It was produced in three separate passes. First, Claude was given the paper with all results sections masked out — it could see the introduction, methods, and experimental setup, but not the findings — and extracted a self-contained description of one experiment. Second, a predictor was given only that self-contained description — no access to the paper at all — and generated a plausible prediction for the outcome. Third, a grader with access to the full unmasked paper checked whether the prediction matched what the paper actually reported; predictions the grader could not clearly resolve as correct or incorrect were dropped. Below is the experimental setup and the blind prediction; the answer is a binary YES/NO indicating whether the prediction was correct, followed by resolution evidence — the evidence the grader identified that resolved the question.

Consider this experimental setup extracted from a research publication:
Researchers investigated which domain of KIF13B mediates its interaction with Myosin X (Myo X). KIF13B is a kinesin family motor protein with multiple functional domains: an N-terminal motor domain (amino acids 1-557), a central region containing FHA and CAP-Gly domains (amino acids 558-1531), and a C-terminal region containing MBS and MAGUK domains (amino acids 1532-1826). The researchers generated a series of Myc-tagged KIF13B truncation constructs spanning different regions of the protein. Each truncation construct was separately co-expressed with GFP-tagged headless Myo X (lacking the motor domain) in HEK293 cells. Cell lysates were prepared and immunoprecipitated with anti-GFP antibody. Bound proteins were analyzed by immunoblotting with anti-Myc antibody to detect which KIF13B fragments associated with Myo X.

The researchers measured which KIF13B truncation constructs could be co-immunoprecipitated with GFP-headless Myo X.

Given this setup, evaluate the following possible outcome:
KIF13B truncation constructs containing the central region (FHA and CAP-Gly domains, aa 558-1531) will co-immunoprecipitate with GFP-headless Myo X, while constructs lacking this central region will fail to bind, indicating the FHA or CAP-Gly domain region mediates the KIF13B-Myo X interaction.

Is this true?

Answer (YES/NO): NO